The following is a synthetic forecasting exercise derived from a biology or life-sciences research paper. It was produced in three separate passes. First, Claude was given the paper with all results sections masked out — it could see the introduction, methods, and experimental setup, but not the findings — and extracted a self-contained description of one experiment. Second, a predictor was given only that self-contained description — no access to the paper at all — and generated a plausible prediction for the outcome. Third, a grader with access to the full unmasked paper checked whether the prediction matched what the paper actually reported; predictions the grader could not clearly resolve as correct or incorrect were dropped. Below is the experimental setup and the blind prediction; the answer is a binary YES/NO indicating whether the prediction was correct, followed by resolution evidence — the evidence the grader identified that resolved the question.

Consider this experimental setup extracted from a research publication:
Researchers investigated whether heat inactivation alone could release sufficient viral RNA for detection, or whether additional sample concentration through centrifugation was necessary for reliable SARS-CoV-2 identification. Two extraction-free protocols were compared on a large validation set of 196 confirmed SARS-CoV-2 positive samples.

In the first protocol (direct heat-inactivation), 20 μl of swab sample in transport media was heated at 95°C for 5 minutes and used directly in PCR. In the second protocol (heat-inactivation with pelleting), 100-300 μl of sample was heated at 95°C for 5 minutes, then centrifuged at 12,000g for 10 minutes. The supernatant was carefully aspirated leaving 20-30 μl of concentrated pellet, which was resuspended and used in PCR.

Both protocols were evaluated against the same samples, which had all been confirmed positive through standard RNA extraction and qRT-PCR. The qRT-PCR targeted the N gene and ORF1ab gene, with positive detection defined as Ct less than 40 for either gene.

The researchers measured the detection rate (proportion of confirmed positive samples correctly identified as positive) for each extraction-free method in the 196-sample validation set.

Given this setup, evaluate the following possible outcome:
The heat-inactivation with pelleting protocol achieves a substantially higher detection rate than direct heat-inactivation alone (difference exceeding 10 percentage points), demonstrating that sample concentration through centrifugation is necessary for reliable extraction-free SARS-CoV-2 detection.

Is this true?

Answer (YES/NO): NO